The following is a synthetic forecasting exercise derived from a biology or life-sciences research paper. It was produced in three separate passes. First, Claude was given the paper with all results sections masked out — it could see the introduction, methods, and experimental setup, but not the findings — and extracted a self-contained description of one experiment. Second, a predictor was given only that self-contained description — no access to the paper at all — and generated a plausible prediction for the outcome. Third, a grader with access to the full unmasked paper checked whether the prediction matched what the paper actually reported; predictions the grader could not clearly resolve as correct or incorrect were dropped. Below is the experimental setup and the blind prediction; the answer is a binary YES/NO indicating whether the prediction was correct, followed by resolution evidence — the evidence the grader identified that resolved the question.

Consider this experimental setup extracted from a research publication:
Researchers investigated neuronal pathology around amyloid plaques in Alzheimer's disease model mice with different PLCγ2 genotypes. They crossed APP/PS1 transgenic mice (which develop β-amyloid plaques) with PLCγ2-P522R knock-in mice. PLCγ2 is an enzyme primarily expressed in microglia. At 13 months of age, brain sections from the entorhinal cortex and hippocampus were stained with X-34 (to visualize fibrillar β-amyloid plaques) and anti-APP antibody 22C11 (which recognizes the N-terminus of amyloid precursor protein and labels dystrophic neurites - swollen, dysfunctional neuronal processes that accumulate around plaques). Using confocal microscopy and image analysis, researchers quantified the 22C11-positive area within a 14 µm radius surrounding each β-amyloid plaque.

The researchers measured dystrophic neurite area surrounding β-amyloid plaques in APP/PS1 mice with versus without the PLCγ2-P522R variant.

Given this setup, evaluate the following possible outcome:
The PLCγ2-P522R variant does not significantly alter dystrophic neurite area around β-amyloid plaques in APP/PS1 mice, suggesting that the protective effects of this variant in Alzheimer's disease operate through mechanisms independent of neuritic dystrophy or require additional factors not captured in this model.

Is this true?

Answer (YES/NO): NO